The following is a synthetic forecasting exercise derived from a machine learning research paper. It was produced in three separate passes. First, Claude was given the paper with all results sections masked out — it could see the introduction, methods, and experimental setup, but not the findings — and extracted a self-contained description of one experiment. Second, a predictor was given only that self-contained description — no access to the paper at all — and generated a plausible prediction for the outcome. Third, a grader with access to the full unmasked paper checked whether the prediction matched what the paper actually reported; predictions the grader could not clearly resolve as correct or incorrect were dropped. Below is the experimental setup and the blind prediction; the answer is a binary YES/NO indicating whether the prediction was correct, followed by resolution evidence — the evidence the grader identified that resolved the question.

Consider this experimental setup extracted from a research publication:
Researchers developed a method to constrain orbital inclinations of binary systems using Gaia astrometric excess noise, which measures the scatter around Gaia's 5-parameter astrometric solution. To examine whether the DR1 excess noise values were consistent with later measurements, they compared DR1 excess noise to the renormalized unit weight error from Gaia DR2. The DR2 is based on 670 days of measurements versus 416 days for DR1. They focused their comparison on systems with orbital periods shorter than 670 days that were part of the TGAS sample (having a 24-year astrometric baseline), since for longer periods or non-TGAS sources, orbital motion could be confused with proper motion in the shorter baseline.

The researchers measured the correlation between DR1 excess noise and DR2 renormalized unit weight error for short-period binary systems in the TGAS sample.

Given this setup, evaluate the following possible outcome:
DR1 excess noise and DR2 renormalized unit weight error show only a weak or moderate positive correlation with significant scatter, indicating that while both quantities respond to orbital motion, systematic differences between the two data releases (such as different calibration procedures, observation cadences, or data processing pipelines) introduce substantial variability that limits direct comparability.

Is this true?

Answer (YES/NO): NO